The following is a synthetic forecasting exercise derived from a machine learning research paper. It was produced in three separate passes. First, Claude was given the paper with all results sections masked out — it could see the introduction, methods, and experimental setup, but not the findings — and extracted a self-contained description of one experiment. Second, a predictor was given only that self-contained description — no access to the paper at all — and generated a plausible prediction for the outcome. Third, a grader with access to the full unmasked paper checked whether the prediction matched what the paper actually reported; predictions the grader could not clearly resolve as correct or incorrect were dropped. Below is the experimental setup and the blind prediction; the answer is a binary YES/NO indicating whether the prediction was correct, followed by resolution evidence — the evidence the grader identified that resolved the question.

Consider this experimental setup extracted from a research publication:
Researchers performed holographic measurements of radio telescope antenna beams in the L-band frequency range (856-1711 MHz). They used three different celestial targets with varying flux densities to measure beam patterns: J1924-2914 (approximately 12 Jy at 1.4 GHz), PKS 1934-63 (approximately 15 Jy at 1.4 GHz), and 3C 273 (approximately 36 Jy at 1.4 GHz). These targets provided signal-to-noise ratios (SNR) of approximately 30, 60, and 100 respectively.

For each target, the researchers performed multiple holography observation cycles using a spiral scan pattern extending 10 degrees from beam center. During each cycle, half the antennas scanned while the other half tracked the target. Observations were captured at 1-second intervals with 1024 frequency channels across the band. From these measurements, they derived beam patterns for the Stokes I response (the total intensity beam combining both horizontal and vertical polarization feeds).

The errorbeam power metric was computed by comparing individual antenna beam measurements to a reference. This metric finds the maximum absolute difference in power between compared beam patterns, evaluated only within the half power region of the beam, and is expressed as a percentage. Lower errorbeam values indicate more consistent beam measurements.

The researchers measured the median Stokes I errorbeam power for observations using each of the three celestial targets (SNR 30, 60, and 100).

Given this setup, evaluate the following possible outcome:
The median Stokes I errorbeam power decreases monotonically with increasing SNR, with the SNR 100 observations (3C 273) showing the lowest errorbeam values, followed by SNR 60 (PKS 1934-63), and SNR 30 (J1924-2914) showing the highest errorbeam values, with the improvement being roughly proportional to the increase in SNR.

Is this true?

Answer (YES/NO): NO